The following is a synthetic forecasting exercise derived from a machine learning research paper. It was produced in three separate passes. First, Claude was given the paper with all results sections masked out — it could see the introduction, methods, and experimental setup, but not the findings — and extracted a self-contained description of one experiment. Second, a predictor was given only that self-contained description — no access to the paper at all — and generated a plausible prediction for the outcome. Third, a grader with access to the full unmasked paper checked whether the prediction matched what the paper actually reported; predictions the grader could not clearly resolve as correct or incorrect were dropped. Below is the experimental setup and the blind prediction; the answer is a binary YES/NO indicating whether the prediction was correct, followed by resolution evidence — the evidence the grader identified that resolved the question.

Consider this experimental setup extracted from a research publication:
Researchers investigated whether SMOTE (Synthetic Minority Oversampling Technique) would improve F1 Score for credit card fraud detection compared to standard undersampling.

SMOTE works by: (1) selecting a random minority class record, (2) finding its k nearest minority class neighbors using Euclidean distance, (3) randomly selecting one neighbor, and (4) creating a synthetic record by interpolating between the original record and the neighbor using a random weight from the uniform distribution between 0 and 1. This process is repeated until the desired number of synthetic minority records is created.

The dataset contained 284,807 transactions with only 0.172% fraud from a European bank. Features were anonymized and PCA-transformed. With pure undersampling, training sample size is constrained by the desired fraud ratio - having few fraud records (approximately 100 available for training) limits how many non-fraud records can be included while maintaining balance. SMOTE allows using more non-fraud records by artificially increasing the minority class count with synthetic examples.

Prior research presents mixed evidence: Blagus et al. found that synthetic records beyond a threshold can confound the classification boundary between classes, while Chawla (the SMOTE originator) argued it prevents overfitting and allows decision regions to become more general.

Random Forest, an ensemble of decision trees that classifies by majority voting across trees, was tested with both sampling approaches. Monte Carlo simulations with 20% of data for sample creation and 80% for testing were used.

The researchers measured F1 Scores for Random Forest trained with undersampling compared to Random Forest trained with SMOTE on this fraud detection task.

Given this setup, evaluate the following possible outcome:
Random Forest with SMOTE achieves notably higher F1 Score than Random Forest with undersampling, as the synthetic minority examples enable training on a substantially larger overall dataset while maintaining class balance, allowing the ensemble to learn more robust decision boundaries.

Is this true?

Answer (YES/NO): NO